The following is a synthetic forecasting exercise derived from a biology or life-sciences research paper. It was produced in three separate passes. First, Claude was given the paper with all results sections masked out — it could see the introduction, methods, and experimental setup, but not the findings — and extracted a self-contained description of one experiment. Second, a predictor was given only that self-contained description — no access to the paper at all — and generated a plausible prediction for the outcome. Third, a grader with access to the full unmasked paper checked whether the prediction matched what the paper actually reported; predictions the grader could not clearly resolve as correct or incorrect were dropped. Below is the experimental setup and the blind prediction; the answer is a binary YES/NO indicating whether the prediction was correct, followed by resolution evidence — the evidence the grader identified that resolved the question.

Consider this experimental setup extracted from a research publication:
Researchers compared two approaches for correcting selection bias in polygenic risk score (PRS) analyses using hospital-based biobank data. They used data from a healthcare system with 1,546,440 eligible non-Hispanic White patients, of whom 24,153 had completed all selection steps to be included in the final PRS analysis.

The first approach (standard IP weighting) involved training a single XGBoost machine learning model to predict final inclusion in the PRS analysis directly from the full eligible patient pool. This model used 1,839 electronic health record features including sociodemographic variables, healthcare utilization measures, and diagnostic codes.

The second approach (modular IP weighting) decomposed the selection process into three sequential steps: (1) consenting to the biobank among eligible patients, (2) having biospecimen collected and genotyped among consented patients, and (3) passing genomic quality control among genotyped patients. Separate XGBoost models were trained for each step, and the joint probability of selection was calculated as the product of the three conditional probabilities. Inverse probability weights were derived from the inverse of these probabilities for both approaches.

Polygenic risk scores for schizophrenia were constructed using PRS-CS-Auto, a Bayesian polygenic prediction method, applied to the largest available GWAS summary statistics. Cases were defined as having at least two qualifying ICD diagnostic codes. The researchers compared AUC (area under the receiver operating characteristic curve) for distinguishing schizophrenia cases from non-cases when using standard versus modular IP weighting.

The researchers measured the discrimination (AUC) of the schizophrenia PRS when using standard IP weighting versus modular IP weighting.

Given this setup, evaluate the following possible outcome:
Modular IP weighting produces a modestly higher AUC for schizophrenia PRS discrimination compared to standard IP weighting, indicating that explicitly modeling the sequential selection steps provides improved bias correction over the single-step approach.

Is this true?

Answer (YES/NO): NO